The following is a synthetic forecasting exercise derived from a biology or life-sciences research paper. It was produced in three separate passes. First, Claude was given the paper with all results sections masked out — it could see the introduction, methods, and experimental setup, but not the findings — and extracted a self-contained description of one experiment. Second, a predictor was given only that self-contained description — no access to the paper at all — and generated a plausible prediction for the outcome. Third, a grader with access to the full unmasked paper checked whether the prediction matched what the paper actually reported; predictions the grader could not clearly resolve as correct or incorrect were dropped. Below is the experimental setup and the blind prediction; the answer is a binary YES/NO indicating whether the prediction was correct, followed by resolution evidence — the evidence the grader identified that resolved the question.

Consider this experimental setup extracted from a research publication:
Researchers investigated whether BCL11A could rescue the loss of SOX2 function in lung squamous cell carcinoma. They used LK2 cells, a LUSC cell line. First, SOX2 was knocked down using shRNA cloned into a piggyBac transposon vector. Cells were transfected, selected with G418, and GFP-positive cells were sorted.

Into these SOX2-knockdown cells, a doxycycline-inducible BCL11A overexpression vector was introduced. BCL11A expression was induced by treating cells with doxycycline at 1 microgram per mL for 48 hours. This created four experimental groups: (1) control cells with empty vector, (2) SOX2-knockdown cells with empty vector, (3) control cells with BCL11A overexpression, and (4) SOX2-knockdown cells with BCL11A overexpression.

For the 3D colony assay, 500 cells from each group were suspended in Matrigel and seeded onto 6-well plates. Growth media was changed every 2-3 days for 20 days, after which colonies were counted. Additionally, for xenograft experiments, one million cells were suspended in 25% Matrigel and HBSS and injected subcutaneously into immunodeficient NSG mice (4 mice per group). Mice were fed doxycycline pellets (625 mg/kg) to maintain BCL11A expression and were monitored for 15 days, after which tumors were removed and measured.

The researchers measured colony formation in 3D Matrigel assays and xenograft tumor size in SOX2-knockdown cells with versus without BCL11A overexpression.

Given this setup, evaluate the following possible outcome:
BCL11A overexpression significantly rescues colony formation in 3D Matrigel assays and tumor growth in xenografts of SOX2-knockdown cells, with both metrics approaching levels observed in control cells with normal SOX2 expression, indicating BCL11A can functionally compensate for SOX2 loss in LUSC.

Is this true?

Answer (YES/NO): NO